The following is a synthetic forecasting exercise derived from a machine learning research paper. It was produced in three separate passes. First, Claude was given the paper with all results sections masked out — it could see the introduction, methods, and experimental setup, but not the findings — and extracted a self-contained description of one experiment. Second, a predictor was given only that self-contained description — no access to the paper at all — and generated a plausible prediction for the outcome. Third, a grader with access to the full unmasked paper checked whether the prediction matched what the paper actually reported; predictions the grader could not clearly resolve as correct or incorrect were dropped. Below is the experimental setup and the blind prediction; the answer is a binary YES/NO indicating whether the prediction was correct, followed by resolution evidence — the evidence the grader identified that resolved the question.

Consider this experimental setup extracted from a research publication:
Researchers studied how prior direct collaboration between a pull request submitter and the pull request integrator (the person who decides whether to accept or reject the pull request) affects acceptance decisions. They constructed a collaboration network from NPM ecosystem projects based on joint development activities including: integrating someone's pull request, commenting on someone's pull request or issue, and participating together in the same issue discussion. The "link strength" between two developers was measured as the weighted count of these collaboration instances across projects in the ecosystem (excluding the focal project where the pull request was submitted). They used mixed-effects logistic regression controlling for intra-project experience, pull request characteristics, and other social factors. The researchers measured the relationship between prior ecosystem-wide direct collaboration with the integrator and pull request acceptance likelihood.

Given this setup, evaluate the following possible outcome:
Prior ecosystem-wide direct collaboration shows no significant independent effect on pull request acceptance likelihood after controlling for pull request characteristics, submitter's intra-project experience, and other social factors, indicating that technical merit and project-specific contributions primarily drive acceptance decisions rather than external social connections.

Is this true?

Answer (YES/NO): NO